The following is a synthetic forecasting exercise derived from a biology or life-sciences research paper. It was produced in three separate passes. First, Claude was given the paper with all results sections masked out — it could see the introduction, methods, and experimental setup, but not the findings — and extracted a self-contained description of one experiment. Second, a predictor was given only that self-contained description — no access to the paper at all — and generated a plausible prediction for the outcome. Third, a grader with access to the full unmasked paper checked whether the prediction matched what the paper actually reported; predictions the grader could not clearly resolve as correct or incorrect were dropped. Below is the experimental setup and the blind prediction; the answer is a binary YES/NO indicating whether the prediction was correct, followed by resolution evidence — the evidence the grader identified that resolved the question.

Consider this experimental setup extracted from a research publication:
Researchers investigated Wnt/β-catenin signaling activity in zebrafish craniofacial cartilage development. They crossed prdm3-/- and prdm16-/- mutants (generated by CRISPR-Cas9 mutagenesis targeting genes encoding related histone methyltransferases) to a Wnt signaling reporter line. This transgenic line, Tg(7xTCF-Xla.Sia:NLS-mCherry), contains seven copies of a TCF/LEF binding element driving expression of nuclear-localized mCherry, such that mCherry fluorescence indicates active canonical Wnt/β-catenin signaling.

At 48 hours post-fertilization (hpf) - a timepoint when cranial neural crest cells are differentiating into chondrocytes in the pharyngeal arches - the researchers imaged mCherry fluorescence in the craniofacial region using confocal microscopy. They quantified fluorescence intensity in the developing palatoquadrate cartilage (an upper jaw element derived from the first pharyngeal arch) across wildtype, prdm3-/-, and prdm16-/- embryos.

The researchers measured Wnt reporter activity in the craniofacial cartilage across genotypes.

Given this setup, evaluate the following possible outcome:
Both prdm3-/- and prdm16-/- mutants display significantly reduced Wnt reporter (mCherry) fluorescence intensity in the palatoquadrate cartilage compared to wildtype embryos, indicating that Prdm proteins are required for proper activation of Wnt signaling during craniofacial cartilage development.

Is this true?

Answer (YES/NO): NO